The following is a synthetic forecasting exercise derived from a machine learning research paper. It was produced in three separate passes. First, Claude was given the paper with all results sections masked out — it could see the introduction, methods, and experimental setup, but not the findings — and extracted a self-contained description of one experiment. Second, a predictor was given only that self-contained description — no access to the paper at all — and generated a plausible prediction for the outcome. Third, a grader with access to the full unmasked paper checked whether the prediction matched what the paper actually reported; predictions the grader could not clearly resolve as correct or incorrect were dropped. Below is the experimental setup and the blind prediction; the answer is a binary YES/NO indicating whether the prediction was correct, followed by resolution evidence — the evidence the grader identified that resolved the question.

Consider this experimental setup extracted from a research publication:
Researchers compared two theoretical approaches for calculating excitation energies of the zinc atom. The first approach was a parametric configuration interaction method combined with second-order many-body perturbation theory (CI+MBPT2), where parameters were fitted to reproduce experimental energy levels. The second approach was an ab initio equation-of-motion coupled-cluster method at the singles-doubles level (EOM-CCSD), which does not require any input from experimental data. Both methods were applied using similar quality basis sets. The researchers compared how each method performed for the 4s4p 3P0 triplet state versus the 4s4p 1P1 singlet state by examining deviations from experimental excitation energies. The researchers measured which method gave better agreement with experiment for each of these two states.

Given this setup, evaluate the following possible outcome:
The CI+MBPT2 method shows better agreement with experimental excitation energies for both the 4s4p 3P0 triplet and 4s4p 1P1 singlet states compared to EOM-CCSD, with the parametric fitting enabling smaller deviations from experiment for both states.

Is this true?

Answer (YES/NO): NO